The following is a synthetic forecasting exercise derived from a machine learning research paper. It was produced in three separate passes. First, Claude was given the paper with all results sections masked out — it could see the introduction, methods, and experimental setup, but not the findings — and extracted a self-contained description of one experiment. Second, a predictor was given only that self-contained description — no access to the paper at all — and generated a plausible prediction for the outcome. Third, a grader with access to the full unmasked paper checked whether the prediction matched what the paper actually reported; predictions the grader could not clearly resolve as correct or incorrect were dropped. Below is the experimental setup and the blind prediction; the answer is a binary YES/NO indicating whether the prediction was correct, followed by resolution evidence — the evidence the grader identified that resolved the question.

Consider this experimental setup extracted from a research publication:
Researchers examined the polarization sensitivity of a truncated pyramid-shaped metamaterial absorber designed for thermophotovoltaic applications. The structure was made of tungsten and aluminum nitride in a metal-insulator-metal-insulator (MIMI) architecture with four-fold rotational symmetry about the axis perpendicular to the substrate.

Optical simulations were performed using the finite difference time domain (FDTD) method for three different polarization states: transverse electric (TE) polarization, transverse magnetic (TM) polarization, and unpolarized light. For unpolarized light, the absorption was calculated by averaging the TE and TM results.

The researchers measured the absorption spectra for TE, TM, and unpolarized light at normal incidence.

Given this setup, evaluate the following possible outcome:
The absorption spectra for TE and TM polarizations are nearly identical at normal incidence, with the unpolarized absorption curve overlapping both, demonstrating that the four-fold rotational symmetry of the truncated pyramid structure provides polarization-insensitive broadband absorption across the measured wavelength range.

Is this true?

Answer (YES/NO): YES